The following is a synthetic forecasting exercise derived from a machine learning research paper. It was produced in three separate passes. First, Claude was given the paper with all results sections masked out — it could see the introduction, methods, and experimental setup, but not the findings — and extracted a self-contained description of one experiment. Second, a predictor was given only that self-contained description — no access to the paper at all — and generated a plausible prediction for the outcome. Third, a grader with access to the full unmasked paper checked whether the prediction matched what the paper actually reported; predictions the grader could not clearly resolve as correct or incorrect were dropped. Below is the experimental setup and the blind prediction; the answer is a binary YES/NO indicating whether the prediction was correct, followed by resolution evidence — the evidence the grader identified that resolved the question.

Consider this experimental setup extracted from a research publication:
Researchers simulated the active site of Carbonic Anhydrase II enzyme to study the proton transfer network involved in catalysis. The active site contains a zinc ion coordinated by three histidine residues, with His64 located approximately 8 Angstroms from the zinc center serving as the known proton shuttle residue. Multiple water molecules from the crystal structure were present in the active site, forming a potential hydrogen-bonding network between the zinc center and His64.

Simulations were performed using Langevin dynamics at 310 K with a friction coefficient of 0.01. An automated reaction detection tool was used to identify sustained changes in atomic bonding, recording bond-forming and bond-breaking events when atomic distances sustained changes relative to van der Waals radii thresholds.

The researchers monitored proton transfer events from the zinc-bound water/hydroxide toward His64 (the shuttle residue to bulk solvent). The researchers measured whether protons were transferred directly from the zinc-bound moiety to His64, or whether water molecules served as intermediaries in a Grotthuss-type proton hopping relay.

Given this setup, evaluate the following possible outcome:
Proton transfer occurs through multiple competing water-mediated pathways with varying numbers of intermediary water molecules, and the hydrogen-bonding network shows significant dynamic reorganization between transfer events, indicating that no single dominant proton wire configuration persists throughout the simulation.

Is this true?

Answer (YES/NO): NO